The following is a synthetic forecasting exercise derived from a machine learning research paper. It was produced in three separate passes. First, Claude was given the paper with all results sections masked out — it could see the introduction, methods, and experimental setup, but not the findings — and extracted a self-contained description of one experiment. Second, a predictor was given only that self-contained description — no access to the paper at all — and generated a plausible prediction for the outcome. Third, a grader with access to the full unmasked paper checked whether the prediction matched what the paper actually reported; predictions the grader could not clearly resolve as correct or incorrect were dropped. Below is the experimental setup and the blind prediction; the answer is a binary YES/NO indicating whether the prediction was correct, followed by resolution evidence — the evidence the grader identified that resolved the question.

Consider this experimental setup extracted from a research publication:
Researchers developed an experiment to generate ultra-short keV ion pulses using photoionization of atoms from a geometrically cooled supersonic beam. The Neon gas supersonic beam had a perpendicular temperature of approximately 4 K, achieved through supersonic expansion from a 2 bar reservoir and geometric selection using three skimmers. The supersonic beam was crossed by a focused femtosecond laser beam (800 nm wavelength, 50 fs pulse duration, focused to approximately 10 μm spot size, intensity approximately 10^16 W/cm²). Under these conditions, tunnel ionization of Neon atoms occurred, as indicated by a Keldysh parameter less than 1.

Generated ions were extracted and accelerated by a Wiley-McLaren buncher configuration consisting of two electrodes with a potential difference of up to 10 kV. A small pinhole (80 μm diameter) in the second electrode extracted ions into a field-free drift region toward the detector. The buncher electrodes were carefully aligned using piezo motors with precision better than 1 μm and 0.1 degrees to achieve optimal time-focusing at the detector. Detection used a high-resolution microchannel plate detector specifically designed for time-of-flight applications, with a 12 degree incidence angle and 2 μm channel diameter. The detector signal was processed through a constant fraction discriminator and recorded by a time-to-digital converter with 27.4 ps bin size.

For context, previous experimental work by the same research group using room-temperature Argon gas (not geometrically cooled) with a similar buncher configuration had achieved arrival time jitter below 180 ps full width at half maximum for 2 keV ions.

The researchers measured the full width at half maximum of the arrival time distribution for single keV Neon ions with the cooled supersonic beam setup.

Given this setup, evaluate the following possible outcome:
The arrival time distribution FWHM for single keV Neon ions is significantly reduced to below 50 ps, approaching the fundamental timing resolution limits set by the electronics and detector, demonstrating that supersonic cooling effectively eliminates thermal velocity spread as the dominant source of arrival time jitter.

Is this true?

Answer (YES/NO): YES